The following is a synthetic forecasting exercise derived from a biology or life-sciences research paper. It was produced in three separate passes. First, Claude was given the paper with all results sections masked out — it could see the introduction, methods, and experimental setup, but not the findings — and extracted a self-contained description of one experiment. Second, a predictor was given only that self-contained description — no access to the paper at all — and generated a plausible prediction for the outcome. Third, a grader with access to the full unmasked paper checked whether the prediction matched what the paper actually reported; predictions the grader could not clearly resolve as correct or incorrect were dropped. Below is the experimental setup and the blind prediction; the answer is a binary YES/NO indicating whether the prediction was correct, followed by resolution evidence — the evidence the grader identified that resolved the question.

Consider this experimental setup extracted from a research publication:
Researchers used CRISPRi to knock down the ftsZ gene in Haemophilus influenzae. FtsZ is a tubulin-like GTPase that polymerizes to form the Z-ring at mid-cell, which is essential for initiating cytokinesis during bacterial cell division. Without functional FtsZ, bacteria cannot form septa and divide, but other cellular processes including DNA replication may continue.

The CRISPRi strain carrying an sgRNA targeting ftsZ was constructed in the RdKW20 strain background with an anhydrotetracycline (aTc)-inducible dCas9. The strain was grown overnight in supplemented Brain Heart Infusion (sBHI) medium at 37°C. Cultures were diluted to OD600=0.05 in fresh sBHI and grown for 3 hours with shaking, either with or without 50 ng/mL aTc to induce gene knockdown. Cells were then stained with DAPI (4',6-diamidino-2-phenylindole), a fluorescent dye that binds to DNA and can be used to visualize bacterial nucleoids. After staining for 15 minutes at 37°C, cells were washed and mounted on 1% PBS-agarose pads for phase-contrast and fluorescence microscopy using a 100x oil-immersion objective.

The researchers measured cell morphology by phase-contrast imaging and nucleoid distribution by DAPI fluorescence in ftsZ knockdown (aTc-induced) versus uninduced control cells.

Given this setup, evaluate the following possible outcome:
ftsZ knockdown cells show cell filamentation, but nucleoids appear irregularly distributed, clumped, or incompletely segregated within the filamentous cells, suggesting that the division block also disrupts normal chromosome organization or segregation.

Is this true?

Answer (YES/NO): NO